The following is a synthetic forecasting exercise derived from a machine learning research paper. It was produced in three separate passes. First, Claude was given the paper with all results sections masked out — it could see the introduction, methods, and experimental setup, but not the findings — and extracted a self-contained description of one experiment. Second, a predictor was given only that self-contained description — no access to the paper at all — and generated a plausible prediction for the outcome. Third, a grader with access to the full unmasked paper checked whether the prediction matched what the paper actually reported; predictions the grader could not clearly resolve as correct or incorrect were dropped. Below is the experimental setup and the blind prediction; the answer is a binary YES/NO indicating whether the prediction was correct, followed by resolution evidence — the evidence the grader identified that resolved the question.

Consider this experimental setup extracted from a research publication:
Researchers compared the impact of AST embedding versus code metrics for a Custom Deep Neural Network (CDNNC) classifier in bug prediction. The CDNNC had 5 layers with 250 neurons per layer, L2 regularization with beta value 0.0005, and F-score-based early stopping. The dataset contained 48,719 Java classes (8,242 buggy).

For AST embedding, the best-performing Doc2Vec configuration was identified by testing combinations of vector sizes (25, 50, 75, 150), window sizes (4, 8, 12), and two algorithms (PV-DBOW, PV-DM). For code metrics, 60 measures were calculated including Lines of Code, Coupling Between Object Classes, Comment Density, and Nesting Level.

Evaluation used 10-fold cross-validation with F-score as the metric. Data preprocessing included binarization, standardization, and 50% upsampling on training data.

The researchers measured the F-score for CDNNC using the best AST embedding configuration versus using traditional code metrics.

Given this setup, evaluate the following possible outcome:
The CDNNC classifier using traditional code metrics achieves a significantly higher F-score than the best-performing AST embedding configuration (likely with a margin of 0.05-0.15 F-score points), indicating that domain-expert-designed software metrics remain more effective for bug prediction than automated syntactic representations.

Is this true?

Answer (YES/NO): NO